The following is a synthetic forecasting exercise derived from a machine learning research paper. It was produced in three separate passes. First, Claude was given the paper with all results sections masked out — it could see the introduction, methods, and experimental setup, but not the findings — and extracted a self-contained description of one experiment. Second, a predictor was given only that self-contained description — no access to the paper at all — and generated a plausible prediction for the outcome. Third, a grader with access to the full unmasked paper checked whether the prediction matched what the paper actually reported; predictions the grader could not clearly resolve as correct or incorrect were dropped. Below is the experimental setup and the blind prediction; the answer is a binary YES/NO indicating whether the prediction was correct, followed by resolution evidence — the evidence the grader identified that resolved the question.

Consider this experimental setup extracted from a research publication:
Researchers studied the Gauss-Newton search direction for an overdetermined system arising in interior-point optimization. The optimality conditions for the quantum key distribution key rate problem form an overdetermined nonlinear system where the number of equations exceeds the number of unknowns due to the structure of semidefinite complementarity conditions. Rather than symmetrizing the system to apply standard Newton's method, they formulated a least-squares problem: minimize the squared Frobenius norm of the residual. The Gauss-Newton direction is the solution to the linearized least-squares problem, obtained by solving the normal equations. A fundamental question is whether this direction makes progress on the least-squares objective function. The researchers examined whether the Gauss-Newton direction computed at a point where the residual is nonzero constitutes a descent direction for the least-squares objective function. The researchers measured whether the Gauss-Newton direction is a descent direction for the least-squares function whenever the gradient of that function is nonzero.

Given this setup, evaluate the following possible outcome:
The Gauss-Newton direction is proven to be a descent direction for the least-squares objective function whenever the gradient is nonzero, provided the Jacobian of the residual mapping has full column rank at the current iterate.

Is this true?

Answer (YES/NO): YES